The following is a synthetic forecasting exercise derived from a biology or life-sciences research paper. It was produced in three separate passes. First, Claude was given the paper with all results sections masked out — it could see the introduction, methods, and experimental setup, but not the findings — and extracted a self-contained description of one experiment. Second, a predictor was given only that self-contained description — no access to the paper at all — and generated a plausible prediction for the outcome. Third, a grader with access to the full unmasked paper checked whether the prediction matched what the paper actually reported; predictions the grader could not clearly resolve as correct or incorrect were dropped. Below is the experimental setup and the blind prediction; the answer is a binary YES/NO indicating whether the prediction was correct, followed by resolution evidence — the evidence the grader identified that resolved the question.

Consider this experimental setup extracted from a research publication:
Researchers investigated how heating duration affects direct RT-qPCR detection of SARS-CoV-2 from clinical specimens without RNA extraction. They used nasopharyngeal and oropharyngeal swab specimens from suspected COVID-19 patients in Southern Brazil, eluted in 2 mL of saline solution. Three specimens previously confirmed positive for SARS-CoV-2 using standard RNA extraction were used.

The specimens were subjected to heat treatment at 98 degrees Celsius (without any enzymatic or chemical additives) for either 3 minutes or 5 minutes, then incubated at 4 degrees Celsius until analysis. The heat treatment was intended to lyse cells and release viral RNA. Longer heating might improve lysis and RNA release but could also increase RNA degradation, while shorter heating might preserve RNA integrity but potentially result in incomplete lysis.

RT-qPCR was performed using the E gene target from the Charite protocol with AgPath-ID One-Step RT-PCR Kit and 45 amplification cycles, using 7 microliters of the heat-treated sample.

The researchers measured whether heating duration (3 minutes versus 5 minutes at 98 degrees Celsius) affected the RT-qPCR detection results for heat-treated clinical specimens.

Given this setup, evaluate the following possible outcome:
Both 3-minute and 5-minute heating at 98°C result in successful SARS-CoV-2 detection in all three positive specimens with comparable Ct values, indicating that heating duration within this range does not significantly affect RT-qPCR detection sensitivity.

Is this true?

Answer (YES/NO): NO